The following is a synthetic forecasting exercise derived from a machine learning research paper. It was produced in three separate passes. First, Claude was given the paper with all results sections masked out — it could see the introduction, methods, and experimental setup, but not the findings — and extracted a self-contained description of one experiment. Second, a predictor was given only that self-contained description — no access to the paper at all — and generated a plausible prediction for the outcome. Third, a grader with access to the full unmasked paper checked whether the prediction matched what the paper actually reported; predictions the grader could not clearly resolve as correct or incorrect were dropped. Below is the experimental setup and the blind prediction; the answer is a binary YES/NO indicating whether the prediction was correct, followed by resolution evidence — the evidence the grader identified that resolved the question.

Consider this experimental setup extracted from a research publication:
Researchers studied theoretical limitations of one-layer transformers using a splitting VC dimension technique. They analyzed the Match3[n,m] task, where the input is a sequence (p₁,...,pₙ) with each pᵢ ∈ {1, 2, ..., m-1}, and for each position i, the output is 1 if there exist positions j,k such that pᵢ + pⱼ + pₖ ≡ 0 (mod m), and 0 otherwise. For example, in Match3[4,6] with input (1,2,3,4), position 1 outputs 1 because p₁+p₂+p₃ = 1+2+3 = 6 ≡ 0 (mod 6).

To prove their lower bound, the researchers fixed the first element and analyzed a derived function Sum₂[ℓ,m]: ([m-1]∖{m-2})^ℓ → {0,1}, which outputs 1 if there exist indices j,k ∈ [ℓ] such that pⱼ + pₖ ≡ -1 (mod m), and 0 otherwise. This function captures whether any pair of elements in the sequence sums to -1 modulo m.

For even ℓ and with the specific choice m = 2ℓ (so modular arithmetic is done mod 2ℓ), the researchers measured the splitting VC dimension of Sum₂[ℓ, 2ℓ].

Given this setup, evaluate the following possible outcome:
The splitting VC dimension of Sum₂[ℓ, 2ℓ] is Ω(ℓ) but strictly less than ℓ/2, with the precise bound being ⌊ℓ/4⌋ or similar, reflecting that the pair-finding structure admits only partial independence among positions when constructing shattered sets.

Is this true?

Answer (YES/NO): NO